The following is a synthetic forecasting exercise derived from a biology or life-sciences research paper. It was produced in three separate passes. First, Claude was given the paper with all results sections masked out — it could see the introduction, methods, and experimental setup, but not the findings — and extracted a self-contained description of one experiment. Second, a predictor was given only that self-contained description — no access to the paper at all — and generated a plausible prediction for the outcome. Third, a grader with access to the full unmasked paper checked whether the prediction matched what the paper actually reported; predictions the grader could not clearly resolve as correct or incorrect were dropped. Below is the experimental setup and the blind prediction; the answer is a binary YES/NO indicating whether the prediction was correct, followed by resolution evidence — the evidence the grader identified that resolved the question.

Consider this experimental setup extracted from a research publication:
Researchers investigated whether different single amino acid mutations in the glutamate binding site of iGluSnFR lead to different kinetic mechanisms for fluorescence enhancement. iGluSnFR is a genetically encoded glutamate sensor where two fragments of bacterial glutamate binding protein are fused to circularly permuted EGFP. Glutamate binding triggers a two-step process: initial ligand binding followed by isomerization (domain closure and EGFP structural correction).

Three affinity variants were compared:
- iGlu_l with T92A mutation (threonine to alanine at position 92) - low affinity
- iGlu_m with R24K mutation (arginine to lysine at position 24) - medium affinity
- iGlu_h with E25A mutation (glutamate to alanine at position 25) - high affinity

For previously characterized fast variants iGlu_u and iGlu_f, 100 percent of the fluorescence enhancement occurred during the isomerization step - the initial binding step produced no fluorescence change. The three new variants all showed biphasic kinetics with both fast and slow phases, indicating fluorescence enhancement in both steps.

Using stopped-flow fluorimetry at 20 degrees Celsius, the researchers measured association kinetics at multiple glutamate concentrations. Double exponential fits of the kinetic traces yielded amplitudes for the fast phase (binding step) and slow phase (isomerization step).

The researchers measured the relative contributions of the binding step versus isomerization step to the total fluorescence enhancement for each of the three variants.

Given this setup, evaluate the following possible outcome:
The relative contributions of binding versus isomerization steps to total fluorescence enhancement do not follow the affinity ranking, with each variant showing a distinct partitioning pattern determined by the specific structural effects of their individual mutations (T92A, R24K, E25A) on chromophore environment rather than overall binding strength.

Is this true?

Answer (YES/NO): YES